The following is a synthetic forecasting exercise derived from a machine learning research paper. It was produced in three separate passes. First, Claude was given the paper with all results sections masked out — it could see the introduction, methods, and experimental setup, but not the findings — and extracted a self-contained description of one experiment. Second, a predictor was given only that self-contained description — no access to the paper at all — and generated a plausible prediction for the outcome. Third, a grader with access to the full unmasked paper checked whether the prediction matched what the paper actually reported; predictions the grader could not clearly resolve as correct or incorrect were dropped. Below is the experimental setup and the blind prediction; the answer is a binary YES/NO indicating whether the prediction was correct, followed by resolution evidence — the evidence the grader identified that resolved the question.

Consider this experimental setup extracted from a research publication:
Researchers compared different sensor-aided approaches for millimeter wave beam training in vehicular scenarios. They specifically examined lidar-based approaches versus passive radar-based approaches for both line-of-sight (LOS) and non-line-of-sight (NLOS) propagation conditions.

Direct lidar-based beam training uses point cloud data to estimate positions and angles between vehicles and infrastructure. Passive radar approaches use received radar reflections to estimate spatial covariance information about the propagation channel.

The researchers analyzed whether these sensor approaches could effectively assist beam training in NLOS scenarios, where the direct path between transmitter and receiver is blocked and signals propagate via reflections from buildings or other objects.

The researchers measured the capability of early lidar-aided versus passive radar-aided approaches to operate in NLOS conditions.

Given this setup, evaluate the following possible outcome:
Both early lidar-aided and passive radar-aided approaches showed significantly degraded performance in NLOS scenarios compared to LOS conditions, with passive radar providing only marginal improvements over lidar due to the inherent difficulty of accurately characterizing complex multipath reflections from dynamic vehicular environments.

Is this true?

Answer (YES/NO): NO